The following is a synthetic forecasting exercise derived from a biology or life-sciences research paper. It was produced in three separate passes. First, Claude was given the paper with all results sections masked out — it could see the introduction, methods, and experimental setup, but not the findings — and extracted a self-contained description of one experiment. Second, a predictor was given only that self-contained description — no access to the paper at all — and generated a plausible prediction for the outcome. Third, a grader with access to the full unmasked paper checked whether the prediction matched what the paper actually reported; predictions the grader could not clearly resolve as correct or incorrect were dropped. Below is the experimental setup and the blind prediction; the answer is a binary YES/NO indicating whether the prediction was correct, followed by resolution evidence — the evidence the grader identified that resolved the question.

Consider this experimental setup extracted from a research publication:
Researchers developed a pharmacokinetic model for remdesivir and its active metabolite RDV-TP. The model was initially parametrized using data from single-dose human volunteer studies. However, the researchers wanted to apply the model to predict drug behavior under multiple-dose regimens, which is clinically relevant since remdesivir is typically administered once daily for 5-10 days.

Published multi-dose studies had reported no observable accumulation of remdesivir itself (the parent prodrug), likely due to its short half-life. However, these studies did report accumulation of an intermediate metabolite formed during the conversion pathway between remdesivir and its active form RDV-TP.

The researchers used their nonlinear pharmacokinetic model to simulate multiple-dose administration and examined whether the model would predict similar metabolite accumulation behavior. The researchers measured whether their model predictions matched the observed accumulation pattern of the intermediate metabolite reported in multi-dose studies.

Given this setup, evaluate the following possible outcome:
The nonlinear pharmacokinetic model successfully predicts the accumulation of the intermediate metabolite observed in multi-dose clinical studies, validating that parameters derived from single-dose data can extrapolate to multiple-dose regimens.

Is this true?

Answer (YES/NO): YES